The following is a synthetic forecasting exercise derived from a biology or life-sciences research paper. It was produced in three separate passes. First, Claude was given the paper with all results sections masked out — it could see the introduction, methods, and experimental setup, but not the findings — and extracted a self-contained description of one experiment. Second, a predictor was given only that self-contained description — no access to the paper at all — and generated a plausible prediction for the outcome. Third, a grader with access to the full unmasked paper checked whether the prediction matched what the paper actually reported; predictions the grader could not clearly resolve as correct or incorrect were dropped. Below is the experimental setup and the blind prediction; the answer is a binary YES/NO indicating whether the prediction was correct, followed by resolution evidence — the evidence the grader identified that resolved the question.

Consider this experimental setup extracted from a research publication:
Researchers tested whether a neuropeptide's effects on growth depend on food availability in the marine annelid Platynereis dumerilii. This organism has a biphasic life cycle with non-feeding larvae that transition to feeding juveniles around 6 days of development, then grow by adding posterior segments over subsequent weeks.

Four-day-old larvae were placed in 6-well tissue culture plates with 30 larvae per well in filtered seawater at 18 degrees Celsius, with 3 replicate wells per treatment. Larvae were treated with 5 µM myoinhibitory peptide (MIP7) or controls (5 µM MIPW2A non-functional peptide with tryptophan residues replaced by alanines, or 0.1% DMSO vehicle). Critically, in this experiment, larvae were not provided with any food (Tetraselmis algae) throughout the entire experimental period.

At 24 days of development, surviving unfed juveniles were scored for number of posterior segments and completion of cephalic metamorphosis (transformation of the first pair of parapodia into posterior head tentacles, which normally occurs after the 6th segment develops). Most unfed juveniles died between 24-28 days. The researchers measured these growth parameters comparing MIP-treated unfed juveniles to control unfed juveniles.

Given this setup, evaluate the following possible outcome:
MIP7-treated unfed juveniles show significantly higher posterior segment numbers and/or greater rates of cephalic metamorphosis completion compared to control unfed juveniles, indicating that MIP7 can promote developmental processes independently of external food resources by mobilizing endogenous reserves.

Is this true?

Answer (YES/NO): NO